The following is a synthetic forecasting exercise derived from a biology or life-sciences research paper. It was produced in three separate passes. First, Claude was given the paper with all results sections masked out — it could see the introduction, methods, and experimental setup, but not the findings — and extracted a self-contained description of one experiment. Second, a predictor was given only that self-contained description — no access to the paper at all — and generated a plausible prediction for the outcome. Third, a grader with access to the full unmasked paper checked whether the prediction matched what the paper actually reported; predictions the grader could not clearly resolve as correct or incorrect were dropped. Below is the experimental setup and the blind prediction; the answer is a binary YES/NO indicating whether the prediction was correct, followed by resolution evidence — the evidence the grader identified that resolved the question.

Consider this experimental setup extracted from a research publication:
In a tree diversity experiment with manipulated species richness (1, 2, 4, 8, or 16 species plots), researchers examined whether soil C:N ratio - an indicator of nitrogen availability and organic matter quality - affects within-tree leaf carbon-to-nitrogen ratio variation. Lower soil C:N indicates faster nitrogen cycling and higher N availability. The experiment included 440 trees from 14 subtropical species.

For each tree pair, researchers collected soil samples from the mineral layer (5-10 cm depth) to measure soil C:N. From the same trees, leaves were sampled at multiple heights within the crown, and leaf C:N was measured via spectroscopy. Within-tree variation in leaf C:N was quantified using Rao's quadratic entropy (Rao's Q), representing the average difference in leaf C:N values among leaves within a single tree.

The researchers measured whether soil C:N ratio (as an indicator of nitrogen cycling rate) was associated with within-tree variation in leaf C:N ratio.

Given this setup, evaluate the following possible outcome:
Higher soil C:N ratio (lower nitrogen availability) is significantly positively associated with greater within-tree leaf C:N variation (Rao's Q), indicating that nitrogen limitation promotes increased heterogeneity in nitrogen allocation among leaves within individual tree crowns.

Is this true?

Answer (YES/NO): NO